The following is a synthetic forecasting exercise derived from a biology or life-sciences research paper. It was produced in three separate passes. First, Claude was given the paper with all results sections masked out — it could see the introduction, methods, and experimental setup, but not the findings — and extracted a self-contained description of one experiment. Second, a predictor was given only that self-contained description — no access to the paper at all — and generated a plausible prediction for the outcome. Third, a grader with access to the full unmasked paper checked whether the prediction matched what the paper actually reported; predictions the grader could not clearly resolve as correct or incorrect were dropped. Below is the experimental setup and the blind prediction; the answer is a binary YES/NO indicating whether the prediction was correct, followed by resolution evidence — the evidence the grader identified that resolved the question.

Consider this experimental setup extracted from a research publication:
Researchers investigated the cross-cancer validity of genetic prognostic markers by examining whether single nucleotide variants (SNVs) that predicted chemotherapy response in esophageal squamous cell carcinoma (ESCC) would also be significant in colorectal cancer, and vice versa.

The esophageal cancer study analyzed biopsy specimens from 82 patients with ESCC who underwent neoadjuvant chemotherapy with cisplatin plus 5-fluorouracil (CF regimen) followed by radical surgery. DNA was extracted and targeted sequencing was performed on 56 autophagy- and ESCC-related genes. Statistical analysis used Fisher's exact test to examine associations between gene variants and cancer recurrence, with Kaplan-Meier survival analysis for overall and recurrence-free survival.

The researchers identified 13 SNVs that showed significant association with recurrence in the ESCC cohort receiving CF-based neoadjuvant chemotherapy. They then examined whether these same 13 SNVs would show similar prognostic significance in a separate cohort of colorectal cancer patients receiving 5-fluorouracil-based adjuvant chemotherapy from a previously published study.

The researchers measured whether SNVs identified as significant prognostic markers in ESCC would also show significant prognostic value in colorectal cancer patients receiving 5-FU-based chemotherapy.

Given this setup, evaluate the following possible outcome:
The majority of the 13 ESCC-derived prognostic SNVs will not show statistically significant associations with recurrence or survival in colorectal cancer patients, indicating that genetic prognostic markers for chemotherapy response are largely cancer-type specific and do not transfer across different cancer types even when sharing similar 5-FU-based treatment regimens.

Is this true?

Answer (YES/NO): YES